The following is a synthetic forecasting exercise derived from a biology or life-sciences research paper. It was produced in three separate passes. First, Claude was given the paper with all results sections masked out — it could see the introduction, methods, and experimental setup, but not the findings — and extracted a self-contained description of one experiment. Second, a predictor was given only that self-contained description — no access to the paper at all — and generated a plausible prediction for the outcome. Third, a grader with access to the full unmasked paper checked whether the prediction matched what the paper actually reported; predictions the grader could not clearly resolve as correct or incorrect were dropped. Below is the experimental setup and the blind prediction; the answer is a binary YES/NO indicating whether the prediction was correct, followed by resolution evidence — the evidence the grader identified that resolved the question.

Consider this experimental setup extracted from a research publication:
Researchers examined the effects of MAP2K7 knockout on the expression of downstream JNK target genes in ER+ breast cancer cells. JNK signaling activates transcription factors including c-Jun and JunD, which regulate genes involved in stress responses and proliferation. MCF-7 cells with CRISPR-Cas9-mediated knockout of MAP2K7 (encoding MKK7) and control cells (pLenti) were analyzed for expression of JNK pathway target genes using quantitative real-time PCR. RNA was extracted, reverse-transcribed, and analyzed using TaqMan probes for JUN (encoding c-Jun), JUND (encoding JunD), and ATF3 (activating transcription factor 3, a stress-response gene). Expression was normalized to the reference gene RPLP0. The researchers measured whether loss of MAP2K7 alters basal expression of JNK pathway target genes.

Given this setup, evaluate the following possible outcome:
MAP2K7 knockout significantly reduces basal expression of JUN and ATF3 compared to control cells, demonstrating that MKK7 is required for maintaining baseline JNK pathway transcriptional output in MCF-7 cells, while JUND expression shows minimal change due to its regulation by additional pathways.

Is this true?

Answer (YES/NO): NO